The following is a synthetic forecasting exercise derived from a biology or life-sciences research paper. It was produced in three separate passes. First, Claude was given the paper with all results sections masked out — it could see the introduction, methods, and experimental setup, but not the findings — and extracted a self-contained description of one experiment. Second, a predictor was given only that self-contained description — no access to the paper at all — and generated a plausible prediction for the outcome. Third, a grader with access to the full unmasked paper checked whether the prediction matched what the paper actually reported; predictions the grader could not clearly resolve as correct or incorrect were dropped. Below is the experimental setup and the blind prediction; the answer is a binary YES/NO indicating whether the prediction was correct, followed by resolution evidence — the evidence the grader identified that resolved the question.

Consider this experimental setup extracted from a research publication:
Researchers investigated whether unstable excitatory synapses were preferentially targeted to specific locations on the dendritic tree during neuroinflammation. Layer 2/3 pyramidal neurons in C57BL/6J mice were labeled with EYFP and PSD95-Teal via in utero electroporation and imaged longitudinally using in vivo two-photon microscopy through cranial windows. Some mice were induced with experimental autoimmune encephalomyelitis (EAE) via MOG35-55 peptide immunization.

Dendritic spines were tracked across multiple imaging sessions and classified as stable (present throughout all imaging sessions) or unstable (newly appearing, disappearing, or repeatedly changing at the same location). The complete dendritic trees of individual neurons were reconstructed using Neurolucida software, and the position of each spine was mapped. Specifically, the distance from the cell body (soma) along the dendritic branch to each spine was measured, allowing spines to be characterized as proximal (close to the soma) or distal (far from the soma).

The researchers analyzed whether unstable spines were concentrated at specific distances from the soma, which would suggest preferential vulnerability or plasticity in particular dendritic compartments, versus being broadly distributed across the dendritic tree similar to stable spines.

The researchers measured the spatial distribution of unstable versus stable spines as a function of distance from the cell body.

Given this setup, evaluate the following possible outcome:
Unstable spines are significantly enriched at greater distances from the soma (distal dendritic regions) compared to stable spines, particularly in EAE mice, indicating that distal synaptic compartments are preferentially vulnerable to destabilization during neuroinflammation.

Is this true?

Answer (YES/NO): NO